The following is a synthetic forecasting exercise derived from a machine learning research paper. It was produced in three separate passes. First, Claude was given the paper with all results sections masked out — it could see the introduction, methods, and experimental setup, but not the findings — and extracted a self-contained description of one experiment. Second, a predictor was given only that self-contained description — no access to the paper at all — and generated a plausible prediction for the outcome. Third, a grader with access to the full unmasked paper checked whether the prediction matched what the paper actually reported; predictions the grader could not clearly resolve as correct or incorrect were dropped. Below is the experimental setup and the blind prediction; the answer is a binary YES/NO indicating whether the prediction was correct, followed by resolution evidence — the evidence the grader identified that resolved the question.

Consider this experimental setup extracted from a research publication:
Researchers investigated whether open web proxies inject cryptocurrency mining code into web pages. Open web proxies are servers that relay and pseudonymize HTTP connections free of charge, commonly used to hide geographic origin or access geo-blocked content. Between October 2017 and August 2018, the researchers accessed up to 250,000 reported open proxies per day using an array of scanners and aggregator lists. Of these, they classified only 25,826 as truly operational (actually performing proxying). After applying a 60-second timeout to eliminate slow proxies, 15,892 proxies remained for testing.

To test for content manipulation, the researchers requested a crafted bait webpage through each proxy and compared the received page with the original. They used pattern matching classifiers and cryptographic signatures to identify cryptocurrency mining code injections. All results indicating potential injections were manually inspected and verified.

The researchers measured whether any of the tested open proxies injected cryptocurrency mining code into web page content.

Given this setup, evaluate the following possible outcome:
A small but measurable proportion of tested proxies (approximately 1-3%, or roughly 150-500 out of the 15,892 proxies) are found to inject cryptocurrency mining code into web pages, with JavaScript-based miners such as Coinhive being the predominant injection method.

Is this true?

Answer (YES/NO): NO